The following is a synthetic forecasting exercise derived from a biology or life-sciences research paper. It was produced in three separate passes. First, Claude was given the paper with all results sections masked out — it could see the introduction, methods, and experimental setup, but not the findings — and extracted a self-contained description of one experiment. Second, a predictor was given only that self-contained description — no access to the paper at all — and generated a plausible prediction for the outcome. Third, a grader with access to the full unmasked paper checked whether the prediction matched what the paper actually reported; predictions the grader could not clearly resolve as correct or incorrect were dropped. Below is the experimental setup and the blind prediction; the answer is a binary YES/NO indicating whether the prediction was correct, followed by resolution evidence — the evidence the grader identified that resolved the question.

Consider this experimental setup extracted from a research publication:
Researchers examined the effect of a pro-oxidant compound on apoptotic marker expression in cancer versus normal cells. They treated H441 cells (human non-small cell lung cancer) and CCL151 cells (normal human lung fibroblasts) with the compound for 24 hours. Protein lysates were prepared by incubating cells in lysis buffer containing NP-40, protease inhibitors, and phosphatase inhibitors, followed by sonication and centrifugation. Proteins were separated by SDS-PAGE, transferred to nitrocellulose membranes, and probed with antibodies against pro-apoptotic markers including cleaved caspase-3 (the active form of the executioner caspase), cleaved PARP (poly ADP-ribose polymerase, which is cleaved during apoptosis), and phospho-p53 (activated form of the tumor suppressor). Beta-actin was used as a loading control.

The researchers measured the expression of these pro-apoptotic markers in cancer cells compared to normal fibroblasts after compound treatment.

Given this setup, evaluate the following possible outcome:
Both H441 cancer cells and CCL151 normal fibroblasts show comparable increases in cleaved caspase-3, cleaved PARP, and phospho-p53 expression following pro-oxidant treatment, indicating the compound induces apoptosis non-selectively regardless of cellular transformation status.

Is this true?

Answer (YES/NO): NO